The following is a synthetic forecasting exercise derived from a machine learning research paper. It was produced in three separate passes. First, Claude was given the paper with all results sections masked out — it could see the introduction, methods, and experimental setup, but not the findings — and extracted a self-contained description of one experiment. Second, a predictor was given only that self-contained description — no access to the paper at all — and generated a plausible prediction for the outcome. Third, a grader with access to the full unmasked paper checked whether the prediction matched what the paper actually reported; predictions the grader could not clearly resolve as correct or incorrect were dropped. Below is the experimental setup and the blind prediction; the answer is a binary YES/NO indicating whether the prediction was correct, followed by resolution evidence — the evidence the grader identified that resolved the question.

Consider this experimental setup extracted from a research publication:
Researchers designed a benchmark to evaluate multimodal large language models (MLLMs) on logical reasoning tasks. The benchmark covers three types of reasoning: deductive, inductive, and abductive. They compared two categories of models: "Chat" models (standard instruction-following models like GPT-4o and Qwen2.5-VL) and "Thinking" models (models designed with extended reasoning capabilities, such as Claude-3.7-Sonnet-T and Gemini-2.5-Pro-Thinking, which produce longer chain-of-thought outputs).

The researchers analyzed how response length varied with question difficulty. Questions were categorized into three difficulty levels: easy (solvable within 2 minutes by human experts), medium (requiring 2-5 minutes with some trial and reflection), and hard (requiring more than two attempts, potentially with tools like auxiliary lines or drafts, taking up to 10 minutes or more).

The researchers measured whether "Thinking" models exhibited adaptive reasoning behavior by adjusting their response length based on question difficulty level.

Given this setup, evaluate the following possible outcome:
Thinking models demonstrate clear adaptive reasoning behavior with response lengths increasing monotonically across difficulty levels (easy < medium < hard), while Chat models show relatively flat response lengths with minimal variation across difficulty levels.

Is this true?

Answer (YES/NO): NO